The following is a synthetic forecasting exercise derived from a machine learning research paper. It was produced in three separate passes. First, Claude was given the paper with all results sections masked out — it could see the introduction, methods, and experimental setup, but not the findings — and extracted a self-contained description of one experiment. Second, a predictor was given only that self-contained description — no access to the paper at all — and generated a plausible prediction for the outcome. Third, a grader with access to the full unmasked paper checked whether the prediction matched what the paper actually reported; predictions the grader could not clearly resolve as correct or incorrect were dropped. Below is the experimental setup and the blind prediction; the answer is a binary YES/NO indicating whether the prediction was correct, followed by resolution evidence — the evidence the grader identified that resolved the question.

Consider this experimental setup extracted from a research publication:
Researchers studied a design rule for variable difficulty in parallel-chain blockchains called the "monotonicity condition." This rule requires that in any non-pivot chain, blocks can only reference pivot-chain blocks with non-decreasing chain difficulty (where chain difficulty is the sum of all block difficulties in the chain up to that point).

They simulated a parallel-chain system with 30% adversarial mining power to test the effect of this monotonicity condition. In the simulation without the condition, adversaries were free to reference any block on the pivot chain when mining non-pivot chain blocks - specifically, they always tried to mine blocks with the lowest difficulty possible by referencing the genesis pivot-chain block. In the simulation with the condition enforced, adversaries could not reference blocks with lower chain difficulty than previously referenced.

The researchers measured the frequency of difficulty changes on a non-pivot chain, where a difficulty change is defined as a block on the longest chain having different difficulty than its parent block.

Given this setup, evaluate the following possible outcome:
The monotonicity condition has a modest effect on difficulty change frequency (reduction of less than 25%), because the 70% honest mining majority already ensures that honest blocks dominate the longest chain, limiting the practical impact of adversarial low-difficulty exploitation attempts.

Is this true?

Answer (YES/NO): NO